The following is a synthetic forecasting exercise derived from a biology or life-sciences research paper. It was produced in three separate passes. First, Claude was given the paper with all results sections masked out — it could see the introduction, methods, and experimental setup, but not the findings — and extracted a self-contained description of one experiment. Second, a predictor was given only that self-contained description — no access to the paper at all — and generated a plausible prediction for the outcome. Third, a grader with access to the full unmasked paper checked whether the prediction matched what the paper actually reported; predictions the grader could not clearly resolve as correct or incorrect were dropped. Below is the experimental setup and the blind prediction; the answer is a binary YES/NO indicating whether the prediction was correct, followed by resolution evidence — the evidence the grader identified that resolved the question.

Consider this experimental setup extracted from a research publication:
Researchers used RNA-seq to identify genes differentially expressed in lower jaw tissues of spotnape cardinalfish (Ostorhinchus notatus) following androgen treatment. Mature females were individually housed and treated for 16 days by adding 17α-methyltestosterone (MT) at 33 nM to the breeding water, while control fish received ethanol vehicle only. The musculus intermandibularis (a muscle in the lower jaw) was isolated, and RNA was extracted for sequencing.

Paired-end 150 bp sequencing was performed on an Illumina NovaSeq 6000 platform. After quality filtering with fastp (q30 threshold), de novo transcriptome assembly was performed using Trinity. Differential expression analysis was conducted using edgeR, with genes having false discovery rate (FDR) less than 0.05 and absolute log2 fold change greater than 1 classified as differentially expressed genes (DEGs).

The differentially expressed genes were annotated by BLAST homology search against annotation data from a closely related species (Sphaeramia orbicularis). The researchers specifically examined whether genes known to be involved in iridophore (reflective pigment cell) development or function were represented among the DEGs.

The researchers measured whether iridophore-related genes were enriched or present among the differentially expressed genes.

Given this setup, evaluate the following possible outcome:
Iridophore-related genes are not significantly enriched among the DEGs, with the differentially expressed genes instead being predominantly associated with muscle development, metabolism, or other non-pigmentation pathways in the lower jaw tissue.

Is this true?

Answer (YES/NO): NO